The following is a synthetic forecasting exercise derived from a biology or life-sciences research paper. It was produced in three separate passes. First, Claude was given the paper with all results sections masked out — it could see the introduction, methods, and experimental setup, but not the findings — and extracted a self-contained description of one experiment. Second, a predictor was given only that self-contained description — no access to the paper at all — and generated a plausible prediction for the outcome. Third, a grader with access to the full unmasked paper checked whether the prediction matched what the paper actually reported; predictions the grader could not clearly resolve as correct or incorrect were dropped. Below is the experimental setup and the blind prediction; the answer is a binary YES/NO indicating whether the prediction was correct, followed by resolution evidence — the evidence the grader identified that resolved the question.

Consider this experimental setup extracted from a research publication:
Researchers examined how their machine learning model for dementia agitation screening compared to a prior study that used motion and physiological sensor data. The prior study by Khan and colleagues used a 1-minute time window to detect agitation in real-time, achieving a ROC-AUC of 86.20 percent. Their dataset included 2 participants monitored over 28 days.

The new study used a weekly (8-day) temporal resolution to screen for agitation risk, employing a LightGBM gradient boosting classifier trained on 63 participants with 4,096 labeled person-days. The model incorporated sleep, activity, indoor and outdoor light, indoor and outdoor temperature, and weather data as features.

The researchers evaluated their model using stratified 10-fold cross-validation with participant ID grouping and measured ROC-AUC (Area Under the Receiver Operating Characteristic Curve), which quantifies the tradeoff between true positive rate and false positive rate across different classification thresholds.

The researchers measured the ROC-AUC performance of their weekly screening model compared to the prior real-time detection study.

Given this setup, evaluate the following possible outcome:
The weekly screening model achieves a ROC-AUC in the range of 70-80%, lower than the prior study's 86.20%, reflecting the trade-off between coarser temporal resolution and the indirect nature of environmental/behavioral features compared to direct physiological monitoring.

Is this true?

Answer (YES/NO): YES